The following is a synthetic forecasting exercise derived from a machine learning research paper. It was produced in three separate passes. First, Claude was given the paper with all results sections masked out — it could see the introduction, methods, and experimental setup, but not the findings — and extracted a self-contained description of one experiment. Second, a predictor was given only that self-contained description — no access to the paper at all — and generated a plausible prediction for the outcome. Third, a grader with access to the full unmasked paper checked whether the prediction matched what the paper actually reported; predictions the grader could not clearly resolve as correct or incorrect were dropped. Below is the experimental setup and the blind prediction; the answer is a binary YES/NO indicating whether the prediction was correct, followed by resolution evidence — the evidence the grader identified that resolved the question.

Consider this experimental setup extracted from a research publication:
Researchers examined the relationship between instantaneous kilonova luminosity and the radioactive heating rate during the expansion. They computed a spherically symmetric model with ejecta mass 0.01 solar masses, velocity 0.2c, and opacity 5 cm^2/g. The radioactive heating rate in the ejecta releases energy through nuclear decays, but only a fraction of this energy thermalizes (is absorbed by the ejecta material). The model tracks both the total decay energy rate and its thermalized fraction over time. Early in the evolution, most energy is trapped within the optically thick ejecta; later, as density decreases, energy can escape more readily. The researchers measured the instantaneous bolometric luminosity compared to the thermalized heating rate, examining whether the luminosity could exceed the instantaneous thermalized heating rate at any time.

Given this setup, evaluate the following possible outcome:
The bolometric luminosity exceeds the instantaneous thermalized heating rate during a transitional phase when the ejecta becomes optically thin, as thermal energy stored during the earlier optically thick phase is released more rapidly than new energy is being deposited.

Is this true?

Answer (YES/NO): YES